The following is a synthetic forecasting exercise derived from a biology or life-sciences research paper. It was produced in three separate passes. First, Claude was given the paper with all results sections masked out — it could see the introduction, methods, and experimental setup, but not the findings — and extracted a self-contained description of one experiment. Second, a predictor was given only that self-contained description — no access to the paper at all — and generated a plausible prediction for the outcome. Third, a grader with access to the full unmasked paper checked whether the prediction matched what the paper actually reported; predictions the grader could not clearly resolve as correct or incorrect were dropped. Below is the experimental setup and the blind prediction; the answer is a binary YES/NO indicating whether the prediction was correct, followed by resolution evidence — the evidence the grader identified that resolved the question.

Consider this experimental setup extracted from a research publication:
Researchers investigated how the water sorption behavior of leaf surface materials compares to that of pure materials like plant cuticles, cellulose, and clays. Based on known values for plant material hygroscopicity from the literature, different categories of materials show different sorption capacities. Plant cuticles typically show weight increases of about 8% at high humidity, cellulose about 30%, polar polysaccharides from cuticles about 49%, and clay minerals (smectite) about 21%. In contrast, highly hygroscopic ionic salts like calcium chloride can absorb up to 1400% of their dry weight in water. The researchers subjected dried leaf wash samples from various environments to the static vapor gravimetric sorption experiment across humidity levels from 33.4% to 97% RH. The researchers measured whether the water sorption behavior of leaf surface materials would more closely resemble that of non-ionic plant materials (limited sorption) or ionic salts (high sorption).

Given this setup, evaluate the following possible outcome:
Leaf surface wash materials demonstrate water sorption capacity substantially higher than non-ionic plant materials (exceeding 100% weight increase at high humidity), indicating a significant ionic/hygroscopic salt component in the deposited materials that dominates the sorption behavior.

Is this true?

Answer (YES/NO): YES